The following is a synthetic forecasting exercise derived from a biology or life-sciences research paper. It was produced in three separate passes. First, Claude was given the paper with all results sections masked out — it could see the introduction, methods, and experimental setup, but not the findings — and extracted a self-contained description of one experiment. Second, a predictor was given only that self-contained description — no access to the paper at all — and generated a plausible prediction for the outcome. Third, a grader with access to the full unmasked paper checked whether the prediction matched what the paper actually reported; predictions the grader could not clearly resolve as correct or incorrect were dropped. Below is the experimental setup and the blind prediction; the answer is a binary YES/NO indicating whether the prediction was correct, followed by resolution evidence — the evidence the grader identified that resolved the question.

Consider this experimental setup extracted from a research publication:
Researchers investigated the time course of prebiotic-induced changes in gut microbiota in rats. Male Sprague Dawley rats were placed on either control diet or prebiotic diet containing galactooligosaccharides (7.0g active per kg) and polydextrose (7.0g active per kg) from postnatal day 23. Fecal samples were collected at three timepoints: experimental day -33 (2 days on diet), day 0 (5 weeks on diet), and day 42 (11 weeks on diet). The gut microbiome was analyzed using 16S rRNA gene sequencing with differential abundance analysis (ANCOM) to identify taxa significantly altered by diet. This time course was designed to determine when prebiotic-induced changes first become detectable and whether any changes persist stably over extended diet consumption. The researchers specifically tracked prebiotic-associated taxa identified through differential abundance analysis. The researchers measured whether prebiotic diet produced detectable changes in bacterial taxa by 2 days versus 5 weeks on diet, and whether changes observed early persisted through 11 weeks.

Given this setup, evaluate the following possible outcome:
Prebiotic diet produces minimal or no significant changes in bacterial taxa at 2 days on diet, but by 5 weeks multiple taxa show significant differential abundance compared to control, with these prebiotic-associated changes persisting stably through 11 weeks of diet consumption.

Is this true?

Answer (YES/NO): NO